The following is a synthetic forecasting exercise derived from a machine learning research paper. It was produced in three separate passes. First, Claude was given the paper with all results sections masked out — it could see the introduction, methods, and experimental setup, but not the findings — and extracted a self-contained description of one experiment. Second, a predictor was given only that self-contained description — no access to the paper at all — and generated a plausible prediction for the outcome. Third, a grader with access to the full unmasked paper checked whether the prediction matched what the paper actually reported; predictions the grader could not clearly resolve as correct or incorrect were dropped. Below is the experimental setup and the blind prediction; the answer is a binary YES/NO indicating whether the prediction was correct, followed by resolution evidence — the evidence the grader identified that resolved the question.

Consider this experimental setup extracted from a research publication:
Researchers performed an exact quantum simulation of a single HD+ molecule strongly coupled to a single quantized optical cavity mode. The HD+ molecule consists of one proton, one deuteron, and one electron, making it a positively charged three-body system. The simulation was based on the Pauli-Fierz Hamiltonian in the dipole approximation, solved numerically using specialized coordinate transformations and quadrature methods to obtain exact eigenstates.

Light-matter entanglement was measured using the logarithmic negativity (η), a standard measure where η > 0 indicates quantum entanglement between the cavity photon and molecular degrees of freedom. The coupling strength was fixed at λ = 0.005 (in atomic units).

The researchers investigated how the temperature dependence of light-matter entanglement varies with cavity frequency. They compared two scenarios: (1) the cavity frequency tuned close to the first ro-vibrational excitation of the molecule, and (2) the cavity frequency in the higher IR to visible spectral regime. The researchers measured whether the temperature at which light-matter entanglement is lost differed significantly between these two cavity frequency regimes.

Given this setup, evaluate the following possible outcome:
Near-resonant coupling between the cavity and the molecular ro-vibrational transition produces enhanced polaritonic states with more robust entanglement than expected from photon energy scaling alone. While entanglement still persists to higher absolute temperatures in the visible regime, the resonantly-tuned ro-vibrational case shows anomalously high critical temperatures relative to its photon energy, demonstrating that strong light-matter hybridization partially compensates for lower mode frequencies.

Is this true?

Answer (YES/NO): NO